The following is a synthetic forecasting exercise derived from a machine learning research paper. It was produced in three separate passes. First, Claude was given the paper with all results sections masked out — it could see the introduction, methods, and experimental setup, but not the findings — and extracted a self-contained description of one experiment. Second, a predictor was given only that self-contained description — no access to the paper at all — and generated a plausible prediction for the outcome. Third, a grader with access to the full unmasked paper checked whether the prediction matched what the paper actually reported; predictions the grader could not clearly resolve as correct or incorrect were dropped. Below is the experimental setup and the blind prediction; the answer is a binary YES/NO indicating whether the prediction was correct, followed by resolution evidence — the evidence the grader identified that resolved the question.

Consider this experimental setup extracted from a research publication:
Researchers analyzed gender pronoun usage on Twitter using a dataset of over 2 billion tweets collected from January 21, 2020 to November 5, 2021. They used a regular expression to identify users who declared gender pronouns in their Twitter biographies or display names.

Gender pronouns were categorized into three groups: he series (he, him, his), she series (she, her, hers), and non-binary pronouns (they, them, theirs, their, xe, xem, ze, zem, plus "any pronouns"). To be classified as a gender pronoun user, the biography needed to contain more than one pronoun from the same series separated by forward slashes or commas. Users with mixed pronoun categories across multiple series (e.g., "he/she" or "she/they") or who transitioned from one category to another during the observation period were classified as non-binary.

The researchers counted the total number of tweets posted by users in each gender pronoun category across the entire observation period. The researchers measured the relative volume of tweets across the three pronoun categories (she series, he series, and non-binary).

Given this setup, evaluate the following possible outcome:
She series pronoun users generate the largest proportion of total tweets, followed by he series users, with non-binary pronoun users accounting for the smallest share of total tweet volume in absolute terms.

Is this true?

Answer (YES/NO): YES